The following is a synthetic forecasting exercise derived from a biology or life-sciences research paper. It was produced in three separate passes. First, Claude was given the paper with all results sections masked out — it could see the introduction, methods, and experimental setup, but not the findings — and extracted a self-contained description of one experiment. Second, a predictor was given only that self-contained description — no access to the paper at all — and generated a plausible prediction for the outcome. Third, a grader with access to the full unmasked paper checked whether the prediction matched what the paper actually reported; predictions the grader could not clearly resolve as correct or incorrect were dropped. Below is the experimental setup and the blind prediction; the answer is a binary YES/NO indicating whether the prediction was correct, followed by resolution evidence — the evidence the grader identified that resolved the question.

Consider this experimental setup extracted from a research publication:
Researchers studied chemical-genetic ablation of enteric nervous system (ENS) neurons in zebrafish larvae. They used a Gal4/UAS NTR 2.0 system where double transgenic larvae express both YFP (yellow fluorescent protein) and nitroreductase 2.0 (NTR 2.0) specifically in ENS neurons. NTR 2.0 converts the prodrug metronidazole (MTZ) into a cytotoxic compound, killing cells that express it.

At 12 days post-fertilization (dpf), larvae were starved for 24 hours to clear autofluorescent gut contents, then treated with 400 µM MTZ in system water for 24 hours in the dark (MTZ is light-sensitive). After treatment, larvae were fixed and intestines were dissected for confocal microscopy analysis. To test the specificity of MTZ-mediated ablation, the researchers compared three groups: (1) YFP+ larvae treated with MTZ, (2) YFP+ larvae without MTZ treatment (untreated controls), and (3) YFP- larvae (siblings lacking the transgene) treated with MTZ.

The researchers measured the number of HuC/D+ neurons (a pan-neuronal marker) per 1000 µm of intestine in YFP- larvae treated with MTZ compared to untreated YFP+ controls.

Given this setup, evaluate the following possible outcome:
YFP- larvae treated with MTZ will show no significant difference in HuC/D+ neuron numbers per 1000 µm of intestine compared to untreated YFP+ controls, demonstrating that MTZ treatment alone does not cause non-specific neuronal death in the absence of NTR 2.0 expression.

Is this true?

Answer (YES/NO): YES